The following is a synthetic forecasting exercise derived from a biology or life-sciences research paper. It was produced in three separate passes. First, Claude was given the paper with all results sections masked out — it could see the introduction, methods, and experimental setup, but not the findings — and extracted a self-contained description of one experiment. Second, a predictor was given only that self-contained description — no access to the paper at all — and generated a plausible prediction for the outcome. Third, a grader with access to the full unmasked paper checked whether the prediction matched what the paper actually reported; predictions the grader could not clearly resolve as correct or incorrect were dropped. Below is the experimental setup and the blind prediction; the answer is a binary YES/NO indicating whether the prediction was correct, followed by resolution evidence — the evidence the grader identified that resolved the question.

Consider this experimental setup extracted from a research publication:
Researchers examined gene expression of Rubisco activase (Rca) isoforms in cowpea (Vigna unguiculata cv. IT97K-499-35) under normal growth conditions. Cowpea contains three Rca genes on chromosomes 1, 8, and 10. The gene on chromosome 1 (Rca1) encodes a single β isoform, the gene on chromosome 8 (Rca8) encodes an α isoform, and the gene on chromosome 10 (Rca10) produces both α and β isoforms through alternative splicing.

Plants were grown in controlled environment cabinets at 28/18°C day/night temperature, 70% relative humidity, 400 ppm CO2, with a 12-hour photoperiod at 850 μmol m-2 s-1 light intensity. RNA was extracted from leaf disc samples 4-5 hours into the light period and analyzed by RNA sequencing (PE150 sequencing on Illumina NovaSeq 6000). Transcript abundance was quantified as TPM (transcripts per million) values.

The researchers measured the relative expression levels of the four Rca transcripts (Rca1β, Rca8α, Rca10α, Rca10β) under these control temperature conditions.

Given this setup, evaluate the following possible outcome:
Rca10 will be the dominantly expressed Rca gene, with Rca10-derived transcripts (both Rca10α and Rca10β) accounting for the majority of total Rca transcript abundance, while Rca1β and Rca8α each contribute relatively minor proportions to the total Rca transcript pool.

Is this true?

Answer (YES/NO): NO